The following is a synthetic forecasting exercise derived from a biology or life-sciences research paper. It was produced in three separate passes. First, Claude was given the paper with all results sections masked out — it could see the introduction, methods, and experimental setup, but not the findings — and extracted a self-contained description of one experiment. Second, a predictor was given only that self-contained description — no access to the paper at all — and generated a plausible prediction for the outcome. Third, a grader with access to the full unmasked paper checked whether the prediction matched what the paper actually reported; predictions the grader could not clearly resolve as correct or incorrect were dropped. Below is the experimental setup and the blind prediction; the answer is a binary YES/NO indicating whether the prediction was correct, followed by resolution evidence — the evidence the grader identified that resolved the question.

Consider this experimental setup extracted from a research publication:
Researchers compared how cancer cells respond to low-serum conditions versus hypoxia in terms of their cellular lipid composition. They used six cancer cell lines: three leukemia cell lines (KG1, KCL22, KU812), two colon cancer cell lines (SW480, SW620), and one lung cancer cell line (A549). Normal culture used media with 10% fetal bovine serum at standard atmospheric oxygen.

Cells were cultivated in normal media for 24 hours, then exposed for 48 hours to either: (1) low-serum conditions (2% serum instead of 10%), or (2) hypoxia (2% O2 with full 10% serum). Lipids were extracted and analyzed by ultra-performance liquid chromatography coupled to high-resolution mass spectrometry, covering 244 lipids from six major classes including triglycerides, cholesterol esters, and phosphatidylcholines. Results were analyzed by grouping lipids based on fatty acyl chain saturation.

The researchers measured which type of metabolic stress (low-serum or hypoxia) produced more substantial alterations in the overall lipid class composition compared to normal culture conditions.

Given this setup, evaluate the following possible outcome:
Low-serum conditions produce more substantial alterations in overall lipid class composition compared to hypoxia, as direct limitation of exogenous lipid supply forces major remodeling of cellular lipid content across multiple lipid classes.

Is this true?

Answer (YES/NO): YES